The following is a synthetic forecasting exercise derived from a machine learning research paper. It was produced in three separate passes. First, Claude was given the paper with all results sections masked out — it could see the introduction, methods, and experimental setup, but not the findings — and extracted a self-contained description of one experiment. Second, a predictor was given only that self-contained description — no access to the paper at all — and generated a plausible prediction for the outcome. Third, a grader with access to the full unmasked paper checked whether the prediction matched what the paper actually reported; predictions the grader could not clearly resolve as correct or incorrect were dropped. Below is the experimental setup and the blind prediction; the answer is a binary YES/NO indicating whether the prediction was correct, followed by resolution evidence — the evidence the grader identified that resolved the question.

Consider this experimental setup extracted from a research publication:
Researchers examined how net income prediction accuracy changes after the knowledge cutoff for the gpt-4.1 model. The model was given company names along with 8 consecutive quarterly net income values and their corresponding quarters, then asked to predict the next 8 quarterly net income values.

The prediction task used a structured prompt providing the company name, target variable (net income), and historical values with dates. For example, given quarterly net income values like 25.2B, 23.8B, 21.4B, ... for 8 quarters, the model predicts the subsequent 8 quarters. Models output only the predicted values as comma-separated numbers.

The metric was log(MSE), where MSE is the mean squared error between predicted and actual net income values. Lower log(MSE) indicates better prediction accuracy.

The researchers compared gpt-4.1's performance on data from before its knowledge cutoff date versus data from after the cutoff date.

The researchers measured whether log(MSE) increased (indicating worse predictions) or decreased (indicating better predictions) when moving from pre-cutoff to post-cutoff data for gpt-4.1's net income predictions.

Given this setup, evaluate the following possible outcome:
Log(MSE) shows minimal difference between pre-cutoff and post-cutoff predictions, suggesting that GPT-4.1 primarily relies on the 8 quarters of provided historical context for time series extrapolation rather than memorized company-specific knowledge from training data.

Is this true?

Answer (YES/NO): YES